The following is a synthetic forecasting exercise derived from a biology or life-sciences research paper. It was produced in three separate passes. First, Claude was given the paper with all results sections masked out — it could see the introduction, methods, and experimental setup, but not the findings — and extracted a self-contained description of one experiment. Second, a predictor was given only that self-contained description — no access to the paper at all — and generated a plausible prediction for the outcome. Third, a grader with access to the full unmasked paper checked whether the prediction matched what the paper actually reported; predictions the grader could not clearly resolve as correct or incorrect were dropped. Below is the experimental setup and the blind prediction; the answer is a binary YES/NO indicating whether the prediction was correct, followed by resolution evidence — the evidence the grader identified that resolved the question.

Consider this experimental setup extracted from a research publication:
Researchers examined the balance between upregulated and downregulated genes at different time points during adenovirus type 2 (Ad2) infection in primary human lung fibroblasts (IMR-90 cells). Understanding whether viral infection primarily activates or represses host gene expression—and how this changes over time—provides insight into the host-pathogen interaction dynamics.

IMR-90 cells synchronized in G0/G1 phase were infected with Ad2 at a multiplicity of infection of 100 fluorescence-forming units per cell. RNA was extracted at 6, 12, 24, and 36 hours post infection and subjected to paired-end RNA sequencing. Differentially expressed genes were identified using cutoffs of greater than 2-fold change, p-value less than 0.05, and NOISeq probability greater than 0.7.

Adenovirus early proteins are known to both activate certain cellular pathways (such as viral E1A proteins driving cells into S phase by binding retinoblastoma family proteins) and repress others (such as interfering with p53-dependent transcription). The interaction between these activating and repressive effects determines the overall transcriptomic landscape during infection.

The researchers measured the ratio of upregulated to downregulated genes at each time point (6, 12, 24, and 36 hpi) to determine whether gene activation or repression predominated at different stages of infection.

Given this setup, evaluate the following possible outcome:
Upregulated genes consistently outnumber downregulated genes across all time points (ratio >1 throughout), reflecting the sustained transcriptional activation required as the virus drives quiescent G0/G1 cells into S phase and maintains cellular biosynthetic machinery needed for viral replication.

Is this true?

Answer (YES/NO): YES